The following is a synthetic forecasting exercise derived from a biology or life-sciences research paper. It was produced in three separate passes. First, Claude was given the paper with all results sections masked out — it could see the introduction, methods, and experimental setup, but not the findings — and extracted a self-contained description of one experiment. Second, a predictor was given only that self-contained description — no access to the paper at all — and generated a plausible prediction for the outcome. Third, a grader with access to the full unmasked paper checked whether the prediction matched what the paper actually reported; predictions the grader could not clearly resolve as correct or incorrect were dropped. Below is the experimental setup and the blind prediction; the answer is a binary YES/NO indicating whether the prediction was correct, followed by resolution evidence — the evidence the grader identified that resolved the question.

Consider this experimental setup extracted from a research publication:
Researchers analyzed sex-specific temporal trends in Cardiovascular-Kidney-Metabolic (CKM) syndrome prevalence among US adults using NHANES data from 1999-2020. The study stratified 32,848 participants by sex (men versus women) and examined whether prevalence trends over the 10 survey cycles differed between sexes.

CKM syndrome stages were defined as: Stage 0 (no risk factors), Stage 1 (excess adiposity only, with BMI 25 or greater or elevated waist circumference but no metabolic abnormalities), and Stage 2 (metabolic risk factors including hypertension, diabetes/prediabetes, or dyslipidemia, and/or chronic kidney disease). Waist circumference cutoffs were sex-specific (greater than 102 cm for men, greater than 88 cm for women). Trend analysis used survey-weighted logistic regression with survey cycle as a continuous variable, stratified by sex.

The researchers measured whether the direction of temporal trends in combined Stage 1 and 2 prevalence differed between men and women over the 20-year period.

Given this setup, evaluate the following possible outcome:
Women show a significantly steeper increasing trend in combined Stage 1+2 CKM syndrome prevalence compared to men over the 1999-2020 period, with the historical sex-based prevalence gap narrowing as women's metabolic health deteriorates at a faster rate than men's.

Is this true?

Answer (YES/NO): NO